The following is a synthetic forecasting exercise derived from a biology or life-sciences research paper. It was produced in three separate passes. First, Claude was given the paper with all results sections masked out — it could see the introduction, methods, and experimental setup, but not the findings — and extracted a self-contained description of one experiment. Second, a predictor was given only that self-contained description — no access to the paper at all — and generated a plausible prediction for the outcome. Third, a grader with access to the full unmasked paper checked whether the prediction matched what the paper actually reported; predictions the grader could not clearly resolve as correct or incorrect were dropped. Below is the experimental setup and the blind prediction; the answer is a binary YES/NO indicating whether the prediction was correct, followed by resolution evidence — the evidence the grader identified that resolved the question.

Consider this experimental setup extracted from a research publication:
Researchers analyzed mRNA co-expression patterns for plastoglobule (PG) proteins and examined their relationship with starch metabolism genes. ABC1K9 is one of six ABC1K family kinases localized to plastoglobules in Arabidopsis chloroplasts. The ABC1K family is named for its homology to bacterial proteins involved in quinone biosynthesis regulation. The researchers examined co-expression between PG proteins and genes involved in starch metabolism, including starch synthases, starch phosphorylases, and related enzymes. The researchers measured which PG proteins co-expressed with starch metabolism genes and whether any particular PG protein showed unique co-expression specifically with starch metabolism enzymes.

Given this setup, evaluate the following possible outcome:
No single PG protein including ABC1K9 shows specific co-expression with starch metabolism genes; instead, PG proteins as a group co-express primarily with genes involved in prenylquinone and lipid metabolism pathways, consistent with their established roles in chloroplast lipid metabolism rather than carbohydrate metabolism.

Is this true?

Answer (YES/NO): NO